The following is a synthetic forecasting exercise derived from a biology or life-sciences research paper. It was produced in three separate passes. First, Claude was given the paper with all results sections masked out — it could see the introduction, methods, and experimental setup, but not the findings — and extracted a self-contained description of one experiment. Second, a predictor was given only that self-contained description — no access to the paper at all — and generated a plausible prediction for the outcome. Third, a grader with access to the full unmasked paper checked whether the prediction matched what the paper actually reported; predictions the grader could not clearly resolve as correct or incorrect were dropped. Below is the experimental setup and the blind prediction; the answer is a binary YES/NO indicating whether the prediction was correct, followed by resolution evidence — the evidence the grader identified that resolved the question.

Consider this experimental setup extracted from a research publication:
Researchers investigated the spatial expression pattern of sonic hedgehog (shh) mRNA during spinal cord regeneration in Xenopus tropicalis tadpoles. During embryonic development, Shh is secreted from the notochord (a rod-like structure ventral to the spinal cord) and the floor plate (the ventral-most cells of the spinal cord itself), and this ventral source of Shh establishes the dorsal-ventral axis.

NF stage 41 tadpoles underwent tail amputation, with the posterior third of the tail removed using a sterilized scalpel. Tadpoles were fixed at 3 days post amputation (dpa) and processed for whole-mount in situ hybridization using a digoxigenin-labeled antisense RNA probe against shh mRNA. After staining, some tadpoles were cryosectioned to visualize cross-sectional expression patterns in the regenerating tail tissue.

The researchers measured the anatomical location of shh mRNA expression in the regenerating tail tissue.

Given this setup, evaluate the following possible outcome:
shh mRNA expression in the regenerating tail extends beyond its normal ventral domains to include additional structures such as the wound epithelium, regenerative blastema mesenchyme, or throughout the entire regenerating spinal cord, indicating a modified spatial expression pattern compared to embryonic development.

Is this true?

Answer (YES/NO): NO